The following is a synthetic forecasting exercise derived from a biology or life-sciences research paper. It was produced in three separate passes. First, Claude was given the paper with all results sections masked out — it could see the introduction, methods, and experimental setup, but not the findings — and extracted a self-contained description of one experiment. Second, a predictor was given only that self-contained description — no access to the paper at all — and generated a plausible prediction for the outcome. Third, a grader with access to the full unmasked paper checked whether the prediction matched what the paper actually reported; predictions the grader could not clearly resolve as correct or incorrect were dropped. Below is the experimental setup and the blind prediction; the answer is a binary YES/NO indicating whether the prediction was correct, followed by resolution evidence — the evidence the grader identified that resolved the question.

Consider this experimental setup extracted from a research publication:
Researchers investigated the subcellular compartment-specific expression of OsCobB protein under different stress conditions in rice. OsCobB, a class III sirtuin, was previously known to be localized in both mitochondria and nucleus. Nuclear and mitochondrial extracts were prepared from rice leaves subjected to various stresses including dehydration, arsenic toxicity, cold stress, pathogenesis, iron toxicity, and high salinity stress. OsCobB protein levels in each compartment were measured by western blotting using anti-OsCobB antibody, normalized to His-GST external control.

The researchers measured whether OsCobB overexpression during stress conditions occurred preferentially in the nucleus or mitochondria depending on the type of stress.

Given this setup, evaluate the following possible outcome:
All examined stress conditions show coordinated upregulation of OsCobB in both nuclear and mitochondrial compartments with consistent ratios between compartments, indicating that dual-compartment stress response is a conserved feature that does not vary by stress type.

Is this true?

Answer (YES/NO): NO